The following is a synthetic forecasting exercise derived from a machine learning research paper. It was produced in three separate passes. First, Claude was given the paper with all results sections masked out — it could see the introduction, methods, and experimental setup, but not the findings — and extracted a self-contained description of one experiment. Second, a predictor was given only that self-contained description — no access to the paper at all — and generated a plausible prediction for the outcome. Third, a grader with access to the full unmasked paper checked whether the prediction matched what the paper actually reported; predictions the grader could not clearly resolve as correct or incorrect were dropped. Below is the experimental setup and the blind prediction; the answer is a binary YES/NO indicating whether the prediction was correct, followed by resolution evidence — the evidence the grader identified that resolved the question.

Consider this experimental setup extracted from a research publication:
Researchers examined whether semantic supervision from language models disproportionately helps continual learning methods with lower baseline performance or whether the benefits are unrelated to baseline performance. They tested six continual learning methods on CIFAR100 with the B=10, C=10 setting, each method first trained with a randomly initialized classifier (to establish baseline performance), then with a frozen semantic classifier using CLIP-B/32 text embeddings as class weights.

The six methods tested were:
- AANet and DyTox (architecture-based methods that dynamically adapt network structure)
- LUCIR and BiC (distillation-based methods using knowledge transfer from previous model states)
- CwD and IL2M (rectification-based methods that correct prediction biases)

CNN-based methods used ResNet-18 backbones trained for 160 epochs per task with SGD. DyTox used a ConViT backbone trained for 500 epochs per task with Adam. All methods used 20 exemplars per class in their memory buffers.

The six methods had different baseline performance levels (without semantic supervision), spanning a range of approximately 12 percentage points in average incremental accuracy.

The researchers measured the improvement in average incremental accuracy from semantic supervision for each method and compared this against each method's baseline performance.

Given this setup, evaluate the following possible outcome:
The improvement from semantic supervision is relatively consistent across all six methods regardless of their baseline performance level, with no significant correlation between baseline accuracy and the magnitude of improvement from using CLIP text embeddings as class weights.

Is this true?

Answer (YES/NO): NO